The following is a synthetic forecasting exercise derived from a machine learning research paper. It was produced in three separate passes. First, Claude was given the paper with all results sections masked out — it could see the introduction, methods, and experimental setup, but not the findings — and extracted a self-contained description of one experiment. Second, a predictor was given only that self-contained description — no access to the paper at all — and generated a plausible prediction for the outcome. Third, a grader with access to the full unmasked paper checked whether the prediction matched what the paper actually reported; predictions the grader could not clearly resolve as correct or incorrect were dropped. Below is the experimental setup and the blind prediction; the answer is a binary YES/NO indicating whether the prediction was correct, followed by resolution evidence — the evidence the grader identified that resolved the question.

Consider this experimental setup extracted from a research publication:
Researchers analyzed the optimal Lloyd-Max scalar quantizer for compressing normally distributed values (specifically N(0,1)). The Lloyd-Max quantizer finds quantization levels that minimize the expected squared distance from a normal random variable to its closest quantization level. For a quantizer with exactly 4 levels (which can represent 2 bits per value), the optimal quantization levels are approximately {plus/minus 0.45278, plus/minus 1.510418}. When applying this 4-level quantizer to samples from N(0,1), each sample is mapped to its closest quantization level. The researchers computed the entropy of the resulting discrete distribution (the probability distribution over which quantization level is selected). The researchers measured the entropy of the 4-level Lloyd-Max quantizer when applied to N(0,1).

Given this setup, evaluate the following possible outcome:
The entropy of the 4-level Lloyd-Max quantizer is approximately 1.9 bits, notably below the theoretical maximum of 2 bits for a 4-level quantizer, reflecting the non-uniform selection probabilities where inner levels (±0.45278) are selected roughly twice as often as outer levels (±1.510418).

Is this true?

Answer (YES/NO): YES